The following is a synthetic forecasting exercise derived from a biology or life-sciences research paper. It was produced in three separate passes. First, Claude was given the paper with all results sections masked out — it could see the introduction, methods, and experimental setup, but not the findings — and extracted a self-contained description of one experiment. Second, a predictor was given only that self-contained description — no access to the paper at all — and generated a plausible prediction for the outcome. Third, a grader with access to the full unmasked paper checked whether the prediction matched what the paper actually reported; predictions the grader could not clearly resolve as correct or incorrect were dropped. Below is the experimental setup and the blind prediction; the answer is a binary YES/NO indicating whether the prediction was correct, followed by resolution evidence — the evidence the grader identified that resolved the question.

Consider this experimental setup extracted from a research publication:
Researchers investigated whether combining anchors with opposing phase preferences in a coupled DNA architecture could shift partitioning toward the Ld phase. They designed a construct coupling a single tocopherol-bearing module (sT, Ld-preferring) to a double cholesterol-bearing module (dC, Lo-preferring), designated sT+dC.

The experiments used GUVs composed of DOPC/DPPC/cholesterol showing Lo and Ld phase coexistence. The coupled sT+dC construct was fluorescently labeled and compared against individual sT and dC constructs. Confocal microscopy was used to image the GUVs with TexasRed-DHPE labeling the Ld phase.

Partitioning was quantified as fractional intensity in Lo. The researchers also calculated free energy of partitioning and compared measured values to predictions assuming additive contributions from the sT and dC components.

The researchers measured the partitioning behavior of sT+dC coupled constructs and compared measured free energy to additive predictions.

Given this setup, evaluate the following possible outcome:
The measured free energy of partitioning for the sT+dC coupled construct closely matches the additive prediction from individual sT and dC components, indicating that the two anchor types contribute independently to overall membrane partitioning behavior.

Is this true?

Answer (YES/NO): YES